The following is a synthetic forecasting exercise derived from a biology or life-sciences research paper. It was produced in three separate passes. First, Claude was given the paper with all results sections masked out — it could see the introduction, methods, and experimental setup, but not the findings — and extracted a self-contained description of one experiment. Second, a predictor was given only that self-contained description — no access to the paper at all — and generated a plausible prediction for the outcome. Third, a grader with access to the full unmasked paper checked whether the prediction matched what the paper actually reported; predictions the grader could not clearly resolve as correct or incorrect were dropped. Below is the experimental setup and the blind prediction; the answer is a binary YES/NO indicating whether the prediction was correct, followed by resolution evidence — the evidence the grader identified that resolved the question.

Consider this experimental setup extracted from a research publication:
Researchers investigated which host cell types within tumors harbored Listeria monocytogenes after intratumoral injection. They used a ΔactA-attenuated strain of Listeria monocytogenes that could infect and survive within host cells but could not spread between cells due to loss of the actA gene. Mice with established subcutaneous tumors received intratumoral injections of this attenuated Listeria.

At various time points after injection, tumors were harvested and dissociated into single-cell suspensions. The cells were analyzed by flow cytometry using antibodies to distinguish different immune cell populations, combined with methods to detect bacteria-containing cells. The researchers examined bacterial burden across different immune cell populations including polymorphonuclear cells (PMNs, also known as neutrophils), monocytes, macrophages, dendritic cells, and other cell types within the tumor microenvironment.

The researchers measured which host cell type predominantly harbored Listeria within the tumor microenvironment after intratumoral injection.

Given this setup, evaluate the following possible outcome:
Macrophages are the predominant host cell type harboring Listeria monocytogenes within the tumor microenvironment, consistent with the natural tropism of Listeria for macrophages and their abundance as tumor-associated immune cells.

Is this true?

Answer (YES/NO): NO